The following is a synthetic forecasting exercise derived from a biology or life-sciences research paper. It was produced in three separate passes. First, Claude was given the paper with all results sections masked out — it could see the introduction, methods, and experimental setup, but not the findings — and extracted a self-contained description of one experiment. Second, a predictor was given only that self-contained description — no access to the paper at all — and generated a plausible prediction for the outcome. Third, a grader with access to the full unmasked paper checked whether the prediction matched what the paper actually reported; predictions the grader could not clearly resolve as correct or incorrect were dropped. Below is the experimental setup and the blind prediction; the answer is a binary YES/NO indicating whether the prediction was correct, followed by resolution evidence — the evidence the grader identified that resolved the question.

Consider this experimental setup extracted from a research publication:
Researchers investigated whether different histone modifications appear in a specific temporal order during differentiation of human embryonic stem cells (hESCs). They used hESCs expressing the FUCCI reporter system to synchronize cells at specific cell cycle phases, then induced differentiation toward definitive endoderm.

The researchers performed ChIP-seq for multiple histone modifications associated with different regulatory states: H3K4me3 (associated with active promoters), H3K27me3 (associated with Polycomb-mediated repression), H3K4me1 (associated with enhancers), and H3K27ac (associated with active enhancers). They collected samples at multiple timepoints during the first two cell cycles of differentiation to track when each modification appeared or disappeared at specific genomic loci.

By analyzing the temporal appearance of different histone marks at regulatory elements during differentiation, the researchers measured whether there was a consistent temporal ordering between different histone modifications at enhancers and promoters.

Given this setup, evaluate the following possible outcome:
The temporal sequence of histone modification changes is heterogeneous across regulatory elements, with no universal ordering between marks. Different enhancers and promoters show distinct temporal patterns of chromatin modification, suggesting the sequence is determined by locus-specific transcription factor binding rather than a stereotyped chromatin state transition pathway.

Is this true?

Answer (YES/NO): NO